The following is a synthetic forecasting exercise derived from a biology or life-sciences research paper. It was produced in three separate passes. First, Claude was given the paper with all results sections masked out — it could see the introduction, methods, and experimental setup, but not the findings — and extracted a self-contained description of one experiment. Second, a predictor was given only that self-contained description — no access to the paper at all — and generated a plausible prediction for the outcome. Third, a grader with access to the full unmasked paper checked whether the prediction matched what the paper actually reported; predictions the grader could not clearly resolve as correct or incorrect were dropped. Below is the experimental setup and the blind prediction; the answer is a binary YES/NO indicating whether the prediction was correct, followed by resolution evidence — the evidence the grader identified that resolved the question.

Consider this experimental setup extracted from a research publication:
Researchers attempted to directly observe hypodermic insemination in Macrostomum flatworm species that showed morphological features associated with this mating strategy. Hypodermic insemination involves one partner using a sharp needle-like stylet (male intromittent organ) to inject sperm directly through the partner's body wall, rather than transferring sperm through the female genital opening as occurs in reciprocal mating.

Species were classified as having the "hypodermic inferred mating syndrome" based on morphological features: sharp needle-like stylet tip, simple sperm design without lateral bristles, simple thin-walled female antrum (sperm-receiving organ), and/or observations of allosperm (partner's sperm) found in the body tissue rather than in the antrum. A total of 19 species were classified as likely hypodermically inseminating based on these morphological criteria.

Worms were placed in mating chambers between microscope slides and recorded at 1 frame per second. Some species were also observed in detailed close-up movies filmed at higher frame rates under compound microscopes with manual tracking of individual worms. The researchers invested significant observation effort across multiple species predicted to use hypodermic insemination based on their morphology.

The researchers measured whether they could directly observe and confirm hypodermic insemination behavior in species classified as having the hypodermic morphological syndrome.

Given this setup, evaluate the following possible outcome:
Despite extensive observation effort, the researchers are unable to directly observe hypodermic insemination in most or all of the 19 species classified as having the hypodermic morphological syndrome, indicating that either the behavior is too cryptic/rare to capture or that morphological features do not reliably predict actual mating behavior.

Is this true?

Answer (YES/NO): YES